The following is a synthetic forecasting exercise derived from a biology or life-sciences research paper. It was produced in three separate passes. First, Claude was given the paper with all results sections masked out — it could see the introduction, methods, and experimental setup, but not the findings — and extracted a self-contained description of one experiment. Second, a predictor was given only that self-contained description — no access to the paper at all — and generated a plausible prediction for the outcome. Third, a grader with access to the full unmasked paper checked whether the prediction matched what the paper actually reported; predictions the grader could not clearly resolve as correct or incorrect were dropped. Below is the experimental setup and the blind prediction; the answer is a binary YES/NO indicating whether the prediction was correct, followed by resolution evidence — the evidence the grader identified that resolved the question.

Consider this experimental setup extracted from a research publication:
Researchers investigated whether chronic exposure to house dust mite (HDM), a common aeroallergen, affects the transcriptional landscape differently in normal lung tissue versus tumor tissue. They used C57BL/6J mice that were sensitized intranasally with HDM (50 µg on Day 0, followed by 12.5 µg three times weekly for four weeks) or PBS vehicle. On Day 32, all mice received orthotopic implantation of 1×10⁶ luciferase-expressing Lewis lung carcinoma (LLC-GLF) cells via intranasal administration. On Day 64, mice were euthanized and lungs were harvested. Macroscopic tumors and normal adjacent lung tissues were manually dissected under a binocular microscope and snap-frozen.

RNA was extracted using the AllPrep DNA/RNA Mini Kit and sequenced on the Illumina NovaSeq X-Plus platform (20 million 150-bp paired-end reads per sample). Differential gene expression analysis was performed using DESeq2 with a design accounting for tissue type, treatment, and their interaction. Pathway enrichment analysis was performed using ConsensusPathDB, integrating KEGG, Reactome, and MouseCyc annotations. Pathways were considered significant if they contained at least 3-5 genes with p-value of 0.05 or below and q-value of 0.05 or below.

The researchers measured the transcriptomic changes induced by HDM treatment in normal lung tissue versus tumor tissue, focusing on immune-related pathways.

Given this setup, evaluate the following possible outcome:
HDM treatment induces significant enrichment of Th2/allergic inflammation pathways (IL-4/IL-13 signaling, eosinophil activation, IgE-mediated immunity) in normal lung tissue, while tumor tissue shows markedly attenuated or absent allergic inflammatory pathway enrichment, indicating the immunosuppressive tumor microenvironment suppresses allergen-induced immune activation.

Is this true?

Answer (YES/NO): NO